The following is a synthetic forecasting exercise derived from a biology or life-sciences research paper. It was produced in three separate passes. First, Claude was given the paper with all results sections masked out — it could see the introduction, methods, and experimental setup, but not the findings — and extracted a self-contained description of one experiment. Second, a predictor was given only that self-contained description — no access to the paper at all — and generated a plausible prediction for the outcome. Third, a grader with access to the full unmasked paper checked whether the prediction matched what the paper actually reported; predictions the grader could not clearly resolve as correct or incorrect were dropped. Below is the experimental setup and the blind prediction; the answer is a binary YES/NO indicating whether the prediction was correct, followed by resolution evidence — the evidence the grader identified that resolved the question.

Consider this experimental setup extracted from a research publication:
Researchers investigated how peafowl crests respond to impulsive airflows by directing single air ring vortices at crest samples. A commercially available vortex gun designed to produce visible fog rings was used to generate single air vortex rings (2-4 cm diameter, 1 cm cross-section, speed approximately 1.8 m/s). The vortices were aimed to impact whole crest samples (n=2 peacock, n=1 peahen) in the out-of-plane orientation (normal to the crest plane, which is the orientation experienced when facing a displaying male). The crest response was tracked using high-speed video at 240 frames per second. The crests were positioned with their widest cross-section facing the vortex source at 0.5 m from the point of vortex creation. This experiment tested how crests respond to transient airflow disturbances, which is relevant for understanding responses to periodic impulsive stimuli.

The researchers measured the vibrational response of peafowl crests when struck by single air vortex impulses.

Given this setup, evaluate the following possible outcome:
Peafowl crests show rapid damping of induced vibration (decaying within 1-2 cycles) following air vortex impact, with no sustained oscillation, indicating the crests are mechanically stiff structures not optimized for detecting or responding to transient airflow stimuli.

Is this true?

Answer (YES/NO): NO